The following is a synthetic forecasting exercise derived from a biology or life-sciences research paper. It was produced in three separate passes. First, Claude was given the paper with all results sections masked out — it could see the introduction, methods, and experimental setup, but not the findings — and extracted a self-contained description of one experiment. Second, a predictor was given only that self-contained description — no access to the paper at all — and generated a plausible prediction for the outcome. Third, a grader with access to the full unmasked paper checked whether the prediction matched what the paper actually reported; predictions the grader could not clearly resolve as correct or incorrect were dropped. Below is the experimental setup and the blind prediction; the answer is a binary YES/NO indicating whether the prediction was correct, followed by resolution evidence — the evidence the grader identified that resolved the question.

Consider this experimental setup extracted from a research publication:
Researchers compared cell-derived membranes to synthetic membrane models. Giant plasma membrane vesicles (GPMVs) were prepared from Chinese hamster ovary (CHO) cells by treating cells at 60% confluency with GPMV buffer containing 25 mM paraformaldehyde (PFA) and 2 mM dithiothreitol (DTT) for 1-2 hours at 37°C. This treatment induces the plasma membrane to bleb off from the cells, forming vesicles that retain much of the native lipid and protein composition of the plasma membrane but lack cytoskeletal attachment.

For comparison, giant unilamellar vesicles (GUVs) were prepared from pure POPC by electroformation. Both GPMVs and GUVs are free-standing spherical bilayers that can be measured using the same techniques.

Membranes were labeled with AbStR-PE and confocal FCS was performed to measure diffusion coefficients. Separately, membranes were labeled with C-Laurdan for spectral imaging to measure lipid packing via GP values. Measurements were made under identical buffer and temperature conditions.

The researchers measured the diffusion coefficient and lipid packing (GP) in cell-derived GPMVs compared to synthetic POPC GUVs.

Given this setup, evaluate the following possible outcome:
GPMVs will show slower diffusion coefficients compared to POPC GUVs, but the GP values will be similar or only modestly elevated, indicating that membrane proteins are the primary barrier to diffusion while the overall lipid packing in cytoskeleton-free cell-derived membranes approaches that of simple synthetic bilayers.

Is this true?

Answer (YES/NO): NO